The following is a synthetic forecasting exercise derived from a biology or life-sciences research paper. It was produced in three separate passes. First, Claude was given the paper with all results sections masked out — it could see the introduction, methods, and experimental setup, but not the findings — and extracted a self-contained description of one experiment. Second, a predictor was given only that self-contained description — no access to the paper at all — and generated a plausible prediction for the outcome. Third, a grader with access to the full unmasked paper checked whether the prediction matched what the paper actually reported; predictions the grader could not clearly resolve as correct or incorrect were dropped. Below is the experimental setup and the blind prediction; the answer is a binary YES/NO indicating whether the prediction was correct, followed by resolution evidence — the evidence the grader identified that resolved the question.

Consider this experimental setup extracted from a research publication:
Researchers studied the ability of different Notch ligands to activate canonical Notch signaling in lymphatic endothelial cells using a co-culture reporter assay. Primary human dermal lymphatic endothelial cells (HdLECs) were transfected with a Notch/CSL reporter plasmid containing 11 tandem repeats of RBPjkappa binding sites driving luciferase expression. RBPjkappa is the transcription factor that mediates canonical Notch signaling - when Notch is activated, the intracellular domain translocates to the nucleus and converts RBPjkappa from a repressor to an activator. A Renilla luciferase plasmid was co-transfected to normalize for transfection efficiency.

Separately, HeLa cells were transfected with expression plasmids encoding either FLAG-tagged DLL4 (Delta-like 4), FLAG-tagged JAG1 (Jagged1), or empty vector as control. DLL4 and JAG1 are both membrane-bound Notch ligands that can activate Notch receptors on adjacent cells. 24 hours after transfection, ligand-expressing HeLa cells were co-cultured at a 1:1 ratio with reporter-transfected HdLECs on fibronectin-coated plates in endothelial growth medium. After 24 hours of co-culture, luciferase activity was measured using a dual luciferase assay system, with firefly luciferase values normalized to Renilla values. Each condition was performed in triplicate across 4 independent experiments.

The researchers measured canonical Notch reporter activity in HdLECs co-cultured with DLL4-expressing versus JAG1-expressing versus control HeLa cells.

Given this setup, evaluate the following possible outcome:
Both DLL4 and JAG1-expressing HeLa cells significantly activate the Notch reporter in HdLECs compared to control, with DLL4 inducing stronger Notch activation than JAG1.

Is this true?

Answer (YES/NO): NO